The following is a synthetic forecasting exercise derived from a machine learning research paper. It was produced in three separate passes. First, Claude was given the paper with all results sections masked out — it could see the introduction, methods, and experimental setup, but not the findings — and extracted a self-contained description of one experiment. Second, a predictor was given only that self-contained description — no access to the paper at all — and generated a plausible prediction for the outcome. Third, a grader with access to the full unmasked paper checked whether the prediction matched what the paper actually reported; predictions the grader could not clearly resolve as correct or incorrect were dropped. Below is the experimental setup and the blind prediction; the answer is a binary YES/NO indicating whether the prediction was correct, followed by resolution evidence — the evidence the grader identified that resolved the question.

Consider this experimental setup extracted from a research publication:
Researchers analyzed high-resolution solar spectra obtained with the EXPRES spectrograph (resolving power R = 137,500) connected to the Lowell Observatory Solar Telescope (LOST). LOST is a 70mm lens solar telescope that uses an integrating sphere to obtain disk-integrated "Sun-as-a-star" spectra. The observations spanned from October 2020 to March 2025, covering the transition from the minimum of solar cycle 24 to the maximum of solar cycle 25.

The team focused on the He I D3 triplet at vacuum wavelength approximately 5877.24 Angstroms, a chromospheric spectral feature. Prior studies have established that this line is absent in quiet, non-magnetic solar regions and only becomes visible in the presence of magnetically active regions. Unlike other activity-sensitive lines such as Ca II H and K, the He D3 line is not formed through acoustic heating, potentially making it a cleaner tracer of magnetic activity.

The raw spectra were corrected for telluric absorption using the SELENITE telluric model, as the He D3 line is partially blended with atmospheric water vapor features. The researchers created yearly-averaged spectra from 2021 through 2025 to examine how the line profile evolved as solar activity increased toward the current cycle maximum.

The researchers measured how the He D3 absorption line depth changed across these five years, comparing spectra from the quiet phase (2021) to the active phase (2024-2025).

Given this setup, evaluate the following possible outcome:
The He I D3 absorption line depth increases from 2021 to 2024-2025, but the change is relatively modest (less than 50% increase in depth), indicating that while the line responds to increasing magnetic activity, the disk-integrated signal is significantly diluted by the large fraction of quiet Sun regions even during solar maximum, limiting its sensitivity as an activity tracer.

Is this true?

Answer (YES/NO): NO